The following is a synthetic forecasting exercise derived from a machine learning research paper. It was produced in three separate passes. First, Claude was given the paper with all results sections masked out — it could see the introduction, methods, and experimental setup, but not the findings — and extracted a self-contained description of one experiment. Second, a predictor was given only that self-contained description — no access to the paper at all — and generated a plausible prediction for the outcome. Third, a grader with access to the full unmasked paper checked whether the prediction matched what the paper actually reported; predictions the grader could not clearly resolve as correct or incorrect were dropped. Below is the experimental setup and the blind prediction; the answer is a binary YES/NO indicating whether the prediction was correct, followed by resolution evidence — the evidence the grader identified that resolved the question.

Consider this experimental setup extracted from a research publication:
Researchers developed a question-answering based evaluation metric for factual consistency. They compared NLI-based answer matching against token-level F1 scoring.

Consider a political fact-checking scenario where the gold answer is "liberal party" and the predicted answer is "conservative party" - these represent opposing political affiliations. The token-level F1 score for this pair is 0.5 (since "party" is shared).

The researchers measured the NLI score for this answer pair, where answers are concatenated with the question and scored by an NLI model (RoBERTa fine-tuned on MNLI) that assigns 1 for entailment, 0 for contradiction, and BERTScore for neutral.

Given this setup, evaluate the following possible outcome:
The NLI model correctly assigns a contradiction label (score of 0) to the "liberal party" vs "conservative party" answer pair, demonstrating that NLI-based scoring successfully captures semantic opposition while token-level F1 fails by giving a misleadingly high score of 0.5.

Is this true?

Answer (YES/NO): YES